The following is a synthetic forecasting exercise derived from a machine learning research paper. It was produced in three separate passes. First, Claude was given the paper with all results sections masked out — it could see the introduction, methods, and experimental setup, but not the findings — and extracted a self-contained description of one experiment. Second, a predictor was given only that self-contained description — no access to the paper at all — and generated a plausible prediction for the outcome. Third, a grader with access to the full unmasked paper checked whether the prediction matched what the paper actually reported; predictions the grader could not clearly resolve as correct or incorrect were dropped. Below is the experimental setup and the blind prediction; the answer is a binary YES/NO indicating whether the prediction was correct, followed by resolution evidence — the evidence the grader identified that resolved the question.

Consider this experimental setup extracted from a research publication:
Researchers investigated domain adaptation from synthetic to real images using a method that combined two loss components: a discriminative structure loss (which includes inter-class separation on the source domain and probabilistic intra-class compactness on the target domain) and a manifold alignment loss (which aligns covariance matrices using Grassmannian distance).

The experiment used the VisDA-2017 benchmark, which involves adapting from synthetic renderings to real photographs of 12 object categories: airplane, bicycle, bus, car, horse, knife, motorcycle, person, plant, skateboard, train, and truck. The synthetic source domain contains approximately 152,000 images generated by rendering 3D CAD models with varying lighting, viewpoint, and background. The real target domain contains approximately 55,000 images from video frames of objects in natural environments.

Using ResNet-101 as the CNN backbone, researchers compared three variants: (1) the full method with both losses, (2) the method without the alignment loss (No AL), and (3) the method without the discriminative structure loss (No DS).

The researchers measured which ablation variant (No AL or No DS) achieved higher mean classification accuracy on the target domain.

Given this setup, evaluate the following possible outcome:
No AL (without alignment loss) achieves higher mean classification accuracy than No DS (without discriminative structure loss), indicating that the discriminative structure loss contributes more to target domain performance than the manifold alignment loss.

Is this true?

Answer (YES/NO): NO